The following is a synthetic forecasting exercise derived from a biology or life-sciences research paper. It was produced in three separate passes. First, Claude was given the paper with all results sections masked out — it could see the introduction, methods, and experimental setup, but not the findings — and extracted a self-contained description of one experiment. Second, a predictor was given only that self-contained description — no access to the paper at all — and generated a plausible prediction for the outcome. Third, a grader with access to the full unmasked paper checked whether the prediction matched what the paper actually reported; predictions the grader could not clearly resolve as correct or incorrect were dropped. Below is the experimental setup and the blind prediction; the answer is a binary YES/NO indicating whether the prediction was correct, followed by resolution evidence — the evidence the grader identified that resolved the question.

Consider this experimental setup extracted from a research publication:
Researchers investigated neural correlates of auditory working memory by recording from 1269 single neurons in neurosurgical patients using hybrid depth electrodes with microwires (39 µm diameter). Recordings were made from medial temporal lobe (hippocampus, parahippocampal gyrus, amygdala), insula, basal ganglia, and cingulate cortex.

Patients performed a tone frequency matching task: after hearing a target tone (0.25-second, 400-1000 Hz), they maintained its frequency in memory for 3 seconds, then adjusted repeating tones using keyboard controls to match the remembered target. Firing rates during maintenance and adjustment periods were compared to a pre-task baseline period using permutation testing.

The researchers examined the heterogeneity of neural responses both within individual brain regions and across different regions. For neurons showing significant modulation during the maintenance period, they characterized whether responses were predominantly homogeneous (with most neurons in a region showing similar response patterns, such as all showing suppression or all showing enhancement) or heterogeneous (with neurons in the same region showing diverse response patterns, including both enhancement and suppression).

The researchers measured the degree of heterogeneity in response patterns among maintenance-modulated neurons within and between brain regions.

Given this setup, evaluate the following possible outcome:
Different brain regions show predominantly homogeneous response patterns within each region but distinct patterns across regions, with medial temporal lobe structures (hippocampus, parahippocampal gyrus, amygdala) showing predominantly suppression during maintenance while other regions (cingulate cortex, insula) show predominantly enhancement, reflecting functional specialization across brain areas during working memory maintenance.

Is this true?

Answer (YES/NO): NO